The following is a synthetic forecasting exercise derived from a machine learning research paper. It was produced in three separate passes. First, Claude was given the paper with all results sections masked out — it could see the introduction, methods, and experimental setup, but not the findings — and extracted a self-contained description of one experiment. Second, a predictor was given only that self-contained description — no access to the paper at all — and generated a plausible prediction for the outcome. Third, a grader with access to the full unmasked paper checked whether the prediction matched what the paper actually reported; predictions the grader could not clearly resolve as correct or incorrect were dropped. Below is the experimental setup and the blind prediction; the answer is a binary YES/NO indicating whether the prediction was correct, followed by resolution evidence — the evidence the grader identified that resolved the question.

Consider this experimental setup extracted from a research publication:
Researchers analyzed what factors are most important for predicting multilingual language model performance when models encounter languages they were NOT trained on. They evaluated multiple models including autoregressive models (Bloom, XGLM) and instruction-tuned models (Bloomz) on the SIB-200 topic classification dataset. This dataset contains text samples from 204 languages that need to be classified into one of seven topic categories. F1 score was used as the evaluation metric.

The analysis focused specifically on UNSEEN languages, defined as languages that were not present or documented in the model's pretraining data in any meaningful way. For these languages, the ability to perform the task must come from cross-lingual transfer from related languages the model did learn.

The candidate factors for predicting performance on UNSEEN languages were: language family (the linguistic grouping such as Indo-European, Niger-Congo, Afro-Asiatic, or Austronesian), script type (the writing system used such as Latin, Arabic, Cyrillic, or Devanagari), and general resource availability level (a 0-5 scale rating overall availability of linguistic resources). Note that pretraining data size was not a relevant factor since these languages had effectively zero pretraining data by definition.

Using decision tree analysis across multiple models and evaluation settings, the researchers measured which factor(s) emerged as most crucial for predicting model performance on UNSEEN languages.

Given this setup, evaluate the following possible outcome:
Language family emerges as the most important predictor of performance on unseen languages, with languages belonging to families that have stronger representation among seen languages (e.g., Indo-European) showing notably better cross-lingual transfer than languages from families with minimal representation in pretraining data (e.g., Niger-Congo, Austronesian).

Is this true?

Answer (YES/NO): NO